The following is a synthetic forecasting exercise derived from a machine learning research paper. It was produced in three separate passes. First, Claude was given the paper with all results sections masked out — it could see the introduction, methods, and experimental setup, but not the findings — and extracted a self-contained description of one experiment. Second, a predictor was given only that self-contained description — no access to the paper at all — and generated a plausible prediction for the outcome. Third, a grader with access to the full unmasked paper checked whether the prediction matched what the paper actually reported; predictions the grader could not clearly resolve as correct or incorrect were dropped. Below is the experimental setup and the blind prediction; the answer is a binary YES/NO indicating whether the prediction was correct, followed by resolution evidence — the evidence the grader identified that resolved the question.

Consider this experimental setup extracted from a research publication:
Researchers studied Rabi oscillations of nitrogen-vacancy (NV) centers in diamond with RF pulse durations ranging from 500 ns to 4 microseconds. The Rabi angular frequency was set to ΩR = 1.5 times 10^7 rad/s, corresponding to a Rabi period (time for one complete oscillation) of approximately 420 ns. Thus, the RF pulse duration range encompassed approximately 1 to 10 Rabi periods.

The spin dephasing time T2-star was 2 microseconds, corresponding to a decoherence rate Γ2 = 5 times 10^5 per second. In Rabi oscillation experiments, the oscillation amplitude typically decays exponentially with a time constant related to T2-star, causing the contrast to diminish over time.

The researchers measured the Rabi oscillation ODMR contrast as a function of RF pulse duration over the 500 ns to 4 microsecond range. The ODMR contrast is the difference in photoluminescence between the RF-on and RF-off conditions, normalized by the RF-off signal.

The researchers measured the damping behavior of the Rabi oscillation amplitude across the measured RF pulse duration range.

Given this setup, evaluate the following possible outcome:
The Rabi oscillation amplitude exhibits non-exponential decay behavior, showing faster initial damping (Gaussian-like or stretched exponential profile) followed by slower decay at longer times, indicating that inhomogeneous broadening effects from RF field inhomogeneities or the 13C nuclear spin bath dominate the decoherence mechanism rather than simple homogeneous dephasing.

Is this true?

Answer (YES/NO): NO